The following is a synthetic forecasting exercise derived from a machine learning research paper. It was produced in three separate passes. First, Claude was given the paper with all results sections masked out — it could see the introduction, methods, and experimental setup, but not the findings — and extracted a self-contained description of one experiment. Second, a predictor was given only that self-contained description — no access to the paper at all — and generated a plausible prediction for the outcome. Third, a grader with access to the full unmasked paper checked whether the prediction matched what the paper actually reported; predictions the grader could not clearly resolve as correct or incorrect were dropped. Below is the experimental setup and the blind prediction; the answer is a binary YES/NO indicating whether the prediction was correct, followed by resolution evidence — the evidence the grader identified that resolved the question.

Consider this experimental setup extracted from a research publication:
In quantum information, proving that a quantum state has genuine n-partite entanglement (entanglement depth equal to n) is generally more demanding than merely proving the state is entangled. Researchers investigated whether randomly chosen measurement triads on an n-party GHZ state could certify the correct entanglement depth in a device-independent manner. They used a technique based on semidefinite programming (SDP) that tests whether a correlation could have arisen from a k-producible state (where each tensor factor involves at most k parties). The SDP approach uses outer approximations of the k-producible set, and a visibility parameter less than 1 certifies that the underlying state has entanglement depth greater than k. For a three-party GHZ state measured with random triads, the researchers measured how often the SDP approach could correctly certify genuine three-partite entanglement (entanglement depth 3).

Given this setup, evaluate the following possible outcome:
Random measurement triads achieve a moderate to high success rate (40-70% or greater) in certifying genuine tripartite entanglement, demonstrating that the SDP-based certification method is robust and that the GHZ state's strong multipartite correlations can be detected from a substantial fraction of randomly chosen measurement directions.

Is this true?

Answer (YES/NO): YES